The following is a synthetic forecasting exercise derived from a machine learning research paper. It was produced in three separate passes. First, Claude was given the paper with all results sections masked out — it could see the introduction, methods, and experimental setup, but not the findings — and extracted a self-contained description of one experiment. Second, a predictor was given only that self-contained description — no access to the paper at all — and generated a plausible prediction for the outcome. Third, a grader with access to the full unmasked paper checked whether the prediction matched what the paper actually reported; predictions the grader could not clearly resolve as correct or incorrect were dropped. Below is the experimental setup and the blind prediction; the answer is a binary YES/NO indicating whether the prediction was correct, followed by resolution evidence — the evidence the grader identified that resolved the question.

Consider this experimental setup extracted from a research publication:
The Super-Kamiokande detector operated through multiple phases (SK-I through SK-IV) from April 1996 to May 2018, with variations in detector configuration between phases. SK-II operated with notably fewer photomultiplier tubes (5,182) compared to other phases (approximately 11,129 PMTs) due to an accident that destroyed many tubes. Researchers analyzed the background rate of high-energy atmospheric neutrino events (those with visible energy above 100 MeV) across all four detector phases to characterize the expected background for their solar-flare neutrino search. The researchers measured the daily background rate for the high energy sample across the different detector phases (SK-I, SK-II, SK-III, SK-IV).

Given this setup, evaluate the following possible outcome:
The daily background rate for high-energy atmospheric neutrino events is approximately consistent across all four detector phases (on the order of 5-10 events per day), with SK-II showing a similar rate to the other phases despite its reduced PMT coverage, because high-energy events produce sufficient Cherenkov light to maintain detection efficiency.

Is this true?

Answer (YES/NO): YES